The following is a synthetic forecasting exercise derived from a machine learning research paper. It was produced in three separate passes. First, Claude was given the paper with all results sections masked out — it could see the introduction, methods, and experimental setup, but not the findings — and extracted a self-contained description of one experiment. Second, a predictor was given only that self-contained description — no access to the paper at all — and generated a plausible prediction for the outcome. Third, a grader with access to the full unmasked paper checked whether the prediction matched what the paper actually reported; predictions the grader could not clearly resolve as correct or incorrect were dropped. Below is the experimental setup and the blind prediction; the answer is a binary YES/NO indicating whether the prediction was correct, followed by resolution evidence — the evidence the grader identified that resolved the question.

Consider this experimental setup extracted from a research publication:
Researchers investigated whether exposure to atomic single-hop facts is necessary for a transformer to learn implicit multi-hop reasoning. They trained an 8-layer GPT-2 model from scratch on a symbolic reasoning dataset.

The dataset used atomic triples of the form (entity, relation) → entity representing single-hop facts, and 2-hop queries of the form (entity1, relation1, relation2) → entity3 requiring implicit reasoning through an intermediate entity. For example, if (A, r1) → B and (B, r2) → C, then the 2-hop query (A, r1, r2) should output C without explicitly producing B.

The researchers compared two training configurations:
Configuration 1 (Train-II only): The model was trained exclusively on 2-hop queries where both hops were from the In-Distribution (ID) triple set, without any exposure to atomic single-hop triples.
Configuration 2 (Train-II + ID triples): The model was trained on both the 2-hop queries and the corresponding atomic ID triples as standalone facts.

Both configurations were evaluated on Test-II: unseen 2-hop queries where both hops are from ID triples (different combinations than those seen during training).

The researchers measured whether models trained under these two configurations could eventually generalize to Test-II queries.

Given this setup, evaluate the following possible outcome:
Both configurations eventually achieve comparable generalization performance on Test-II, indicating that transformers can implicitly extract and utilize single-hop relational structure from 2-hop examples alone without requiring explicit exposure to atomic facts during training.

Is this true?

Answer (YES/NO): YES